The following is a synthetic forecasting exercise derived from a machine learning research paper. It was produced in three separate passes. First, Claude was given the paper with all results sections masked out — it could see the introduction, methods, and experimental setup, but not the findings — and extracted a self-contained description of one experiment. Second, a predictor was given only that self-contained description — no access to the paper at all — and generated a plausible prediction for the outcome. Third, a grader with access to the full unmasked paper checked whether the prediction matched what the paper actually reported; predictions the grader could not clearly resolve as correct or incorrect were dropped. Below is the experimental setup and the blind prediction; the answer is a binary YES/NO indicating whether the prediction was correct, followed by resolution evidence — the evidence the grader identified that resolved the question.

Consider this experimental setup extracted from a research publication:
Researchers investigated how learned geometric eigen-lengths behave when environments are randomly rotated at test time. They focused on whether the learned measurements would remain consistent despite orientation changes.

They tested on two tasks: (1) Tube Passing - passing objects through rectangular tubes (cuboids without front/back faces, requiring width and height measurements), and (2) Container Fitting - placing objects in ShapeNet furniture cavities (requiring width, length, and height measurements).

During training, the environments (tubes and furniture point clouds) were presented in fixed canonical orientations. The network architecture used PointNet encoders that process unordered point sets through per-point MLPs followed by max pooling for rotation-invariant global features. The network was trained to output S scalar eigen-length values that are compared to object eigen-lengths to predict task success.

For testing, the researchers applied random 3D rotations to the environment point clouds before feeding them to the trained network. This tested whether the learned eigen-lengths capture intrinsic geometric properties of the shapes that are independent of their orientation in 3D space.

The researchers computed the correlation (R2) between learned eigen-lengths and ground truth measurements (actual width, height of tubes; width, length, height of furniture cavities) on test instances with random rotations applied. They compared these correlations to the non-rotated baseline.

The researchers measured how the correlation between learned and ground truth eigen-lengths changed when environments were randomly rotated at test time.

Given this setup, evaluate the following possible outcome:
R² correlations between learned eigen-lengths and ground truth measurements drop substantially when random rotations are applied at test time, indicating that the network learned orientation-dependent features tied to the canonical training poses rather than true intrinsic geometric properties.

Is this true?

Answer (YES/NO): NO